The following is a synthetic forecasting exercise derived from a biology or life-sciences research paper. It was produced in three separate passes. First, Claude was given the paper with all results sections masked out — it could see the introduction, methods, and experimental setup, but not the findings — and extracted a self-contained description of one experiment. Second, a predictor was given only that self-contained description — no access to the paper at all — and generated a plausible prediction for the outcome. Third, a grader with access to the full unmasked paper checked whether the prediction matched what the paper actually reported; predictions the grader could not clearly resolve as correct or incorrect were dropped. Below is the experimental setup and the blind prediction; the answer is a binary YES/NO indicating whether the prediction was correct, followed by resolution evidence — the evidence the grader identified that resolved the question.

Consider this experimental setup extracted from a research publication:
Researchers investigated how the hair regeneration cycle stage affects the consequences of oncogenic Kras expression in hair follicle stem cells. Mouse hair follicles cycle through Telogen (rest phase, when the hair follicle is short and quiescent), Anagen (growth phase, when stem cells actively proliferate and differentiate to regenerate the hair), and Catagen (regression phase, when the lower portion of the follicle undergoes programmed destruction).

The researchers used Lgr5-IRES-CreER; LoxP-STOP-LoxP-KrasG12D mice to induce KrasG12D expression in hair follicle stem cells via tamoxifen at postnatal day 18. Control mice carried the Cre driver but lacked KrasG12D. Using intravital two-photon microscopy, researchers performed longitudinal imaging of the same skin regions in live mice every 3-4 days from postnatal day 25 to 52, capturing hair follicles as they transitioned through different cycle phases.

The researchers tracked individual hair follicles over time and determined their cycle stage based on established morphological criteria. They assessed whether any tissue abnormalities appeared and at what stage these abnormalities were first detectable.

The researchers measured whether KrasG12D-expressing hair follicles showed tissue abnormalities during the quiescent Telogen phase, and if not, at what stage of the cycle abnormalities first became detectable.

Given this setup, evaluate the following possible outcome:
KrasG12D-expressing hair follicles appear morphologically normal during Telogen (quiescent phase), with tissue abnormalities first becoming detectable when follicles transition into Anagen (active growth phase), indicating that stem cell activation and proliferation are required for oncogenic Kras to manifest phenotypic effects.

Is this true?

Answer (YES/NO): NO